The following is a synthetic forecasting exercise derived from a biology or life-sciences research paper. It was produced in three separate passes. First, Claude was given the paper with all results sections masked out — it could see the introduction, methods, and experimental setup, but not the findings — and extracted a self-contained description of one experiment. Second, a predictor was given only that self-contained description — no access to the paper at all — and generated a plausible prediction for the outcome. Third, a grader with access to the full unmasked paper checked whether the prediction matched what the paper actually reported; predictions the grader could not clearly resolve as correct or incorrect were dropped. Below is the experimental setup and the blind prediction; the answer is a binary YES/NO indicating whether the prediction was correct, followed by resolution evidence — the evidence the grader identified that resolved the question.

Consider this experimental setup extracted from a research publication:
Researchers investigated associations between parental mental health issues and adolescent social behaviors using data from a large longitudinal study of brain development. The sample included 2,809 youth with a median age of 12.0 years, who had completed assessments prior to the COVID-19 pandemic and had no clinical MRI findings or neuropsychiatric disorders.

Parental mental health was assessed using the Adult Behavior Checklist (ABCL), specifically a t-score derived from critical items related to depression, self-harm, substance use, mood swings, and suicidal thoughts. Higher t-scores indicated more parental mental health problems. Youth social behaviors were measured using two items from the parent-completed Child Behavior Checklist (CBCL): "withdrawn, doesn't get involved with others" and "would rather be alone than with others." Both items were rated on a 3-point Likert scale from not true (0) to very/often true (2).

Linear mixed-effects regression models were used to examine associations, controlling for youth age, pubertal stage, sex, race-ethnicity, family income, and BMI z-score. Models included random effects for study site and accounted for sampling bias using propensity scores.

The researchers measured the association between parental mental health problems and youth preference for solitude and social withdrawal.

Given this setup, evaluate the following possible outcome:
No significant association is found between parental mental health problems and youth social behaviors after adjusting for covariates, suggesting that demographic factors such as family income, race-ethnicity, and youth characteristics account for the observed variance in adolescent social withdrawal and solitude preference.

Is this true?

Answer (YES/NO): NO